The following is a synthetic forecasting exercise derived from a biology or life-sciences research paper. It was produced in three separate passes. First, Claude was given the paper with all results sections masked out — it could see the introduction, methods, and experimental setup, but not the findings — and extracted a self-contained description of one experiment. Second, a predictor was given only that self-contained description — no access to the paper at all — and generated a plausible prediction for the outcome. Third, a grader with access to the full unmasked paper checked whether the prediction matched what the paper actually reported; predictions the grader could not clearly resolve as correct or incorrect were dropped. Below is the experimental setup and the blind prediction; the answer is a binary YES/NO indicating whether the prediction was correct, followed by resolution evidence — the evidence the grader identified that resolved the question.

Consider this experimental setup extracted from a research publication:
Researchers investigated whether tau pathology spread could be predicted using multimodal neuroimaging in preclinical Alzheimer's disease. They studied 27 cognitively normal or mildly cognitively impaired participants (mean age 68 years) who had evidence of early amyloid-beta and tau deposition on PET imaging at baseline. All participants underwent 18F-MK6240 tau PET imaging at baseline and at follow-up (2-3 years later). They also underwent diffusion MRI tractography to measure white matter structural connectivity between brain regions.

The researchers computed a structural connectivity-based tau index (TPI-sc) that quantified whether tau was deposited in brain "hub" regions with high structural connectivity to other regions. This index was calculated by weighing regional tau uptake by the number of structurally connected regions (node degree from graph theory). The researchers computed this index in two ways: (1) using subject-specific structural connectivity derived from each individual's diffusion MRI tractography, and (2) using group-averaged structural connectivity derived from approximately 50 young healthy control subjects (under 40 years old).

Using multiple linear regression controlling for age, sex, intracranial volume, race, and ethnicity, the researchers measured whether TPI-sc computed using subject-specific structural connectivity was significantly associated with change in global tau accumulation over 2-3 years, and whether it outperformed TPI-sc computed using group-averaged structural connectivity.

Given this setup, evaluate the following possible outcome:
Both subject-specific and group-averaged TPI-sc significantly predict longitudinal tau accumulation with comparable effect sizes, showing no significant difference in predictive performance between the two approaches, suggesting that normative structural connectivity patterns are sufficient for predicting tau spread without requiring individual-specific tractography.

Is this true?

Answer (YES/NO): NO